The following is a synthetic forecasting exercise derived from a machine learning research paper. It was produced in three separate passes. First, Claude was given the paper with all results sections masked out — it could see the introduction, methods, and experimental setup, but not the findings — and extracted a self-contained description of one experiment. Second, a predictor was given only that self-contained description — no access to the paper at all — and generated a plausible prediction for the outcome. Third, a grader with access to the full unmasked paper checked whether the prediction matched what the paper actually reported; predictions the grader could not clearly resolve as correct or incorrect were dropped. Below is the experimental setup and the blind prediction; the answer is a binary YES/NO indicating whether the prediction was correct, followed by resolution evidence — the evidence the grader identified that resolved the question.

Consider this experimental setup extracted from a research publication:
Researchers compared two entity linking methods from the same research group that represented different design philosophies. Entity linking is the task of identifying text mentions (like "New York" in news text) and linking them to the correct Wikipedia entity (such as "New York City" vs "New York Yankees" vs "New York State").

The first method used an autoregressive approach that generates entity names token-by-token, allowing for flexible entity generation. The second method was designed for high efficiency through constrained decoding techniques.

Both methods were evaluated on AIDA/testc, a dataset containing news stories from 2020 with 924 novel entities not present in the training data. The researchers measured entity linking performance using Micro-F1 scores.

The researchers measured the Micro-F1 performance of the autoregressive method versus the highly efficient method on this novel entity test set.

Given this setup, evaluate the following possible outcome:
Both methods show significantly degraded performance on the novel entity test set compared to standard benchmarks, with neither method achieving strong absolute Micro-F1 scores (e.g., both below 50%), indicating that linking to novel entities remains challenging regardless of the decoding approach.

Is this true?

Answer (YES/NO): NO